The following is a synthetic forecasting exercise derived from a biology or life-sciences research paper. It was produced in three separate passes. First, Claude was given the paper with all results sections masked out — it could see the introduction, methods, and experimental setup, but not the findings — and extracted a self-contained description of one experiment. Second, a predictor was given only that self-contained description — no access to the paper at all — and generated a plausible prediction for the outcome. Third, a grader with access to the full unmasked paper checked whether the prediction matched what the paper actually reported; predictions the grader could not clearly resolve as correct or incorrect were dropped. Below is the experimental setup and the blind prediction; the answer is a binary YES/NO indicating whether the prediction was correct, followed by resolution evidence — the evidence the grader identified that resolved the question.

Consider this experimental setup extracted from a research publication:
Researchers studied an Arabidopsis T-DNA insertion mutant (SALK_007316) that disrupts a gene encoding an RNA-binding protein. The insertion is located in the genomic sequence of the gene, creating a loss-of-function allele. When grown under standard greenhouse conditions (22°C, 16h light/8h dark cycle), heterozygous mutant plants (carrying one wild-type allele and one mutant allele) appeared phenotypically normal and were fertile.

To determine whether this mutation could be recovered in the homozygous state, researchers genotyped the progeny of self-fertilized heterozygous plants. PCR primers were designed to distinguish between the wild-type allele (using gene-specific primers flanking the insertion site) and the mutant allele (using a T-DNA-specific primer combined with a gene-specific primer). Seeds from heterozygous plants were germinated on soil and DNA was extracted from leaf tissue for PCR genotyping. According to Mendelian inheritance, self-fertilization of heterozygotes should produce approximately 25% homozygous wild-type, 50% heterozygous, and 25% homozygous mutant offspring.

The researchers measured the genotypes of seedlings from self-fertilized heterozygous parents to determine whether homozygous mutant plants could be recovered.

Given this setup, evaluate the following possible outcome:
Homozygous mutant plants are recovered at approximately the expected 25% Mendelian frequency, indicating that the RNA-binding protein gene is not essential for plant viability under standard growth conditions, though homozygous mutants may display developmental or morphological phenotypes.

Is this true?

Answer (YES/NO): NO